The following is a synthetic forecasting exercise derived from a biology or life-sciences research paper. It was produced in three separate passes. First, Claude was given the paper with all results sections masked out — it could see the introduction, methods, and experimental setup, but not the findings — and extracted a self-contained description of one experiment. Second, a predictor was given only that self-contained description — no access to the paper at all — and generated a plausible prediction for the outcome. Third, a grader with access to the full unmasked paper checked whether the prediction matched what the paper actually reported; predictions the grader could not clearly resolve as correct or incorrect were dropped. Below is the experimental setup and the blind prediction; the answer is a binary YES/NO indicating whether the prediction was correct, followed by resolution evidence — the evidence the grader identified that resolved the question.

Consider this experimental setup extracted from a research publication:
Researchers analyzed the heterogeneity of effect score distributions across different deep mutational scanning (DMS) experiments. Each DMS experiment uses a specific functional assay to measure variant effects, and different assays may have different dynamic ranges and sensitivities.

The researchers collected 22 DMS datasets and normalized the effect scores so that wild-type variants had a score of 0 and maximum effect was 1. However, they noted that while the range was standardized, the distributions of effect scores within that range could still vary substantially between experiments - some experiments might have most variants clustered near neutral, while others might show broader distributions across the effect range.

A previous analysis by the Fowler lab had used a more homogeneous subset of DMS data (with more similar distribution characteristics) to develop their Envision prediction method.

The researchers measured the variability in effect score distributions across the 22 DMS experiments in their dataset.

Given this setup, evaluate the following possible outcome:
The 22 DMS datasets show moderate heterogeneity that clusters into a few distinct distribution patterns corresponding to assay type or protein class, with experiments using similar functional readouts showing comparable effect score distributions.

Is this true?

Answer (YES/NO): NO